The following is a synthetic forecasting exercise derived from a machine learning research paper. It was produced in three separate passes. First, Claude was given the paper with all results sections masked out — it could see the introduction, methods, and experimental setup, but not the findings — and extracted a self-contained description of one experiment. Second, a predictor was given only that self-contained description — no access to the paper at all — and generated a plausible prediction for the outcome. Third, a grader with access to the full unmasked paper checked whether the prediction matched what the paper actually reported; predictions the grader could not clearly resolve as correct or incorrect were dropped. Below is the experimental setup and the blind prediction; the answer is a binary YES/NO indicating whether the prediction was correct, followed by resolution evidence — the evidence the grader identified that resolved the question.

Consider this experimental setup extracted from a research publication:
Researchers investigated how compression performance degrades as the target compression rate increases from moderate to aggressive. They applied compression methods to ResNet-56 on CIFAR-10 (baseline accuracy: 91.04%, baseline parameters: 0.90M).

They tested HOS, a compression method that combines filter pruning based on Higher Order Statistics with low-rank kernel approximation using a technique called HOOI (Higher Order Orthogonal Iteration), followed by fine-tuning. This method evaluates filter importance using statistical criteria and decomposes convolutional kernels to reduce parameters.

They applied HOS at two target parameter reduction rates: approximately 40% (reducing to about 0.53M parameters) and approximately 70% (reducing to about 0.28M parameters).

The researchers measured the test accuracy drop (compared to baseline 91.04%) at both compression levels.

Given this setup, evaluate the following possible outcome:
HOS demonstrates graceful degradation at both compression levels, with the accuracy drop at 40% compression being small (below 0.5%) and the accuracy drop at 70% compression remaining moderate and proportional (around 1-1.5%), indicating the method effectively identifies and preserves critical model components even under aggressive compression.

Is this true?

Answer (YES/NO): NO